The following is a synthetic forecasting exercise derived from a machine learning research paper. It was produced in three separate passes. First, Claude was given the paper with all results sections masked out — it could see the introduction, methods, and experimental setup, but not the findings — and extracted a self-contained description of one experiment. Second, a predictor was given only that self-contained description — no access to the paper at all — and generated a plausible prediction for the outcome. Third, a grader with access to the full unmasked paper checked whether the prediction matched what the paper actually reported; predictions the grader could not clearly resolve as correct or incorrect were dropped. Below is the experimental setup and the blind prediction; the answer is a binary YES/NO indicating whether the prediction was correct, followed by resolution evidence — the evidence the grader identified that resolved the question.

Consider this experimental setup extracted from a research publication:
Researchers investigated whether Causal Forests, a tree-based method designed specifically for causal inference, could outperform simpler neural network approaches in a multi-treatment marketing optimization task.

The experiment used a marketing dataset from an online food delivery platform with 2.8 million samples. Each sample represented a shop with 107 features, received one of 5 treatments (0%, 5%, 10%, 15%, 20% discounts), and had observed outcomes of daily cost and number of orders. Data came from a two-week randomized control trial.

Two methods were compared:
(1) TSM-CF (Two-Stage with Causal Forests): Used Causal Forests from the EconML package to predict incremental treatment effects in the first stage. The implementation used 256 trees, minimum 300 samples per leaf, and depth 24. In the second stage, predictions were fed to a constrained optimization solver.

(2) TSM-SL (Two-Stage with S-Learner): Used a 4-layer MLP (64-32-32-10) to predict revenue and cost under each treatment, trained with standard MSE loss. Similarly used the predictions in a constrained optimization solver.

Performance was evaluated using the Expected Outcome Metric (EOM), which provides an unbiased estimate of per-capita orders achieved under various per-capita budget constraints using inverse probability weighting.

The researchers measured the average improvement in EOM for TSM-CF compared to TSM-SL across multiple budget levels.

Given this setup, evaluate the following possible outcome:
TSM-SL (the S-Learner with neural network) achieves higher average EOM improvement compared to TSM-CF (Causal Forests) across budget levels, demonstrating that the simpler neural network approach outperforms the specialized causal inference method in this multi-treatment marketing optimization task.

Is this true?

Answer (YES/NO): YES